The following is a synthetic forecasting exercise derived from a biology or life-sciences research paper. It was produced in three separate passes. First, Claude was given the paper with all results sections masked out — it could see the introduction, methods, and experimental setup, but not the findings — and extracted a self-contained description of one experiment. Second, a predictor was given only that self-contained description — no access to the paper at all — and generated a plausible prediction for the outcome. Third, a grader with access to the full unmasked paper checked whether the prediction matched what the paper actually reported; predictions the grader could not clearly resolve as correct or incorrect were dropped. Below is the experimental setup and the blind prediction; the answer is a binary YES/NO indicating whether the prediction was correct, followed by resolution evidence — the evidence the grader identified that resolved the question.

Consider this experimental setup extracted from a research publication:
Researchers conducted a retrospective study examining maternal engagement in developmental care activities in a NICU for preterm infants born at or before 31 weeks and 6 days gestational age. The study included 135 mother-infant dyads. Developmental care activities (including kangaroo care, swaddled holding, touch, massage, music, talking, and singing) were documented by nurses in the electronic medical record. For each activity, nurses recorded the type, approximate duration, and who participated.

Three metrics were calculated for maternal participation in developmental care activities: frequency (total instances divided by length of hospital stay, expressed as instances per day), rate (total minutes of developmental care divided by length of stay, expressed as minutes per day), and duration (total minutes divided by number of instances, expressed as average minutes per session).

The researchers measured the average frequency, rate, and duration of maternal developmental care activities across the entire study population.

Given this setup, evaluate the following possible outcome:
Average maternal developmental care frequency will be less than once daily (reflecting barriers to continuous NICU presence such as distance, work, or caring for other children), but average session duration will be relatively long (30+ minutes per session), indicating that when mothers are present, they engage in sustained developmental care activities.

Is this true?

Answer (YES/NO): NO